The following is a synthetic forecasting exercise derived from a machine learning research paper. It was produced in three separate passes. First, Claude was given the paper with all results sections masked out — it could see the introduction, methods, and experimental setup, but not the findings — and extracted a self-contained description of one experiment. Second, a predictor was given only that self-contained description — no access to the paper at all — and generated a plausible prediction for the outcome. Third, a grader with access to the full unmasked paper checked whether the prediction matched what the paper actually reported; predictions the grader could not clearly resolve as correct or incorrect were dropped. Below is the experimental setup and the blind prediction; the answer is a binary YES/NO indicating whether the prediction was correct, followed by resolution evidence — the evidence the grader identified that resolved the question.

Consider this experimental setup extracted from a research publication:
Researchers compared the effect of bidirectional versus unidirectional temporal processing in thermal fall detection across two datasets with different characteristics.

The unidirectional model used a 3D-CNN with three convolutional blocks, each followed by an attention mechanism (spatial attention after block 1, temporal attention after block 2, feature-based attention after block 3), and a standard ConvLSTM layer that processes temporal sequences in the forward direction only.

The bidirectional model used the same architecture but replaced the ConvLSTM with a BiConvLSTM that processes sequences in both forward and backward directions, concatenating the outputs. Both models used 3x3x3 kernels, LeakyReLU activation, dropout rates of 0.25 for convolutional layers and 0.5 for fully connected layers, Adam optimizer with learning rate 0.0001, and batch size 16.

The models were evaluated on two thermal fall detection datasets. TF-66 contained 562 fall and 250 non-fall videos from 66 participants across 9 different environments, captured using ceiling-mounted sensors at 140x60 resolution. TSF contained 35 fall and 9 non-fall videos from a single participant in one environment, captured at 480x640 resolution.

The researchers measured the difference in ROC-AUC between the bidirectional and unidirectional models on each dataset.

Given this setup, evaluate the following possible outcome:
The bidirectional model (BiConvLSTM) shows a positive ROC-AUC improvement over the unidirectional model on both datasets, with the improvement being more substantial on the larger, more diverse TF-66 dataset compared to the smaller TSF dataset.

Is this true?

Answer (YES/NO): NO